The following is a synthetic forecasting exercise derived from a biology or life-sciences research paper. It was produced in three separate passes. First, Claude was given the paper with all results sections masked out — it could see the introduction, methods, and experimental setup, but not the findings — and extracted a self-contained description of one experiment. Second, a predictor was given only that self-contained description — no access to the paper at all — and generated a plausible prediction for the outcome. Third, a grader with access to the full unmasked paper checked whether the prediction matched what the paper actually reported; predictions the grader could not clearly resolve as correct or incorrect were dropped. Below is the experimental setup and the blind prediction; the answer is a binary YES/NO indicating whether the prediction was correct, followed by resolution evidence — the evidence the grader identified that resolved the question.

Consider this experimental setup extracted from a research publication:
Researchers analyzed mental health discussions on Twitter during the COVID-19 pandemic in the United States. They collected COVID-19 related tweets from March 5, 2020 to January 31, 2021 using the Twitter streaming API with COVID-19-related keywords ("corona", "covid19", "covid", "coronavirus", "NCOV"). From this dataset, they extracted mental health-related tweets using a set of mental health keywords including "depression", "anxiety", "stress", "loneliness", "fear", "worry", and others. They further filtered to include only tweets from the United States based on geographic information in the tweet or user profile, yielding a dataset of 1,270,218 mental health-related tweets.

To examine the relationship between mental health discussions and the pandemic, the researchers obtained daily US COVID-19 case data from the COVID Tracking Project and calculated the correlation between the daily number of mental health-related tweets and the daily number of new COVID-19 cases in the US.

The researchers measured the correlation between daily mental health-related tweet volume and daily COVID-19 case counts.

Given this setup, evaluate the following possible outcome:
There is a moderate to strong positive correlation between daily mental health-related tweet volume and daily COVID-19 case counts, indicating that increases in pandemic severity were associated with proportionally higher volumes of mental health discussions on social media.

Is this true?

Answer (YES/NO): NO